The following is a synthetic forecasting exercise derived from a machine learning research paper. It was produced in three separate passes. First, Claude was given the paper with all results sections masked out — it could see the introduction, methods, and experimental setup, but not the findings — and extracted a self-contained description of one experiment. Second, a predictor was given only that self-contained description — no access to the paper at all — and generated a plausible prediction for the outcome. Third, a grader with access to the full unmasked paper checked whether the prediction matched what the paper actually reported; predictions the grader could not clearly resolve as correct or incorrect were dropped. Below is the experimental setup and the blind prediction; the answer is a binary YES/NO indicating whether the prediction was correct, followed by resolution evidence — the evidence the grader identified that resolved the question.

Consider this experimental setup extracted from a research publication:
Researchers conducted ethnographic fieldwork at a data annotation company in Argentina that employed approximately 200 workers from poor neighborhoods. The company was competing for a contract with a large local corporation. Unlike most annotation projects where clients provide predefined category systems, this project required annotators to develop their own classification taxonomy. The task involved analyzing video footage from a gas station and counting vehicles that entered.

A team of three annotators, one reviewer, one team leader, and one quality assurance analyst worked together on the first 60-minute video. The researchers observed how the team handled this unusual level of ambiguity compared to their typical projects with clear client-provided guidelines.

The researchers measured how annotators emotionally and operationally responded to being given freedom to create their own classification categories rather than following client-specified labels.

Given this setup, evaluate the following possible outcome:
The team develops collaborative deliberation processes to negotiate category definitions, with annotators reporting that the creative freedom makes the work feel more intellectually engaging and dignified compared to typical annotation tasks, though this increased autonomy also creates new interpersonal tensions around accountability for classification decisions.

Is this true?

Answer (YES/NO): NO